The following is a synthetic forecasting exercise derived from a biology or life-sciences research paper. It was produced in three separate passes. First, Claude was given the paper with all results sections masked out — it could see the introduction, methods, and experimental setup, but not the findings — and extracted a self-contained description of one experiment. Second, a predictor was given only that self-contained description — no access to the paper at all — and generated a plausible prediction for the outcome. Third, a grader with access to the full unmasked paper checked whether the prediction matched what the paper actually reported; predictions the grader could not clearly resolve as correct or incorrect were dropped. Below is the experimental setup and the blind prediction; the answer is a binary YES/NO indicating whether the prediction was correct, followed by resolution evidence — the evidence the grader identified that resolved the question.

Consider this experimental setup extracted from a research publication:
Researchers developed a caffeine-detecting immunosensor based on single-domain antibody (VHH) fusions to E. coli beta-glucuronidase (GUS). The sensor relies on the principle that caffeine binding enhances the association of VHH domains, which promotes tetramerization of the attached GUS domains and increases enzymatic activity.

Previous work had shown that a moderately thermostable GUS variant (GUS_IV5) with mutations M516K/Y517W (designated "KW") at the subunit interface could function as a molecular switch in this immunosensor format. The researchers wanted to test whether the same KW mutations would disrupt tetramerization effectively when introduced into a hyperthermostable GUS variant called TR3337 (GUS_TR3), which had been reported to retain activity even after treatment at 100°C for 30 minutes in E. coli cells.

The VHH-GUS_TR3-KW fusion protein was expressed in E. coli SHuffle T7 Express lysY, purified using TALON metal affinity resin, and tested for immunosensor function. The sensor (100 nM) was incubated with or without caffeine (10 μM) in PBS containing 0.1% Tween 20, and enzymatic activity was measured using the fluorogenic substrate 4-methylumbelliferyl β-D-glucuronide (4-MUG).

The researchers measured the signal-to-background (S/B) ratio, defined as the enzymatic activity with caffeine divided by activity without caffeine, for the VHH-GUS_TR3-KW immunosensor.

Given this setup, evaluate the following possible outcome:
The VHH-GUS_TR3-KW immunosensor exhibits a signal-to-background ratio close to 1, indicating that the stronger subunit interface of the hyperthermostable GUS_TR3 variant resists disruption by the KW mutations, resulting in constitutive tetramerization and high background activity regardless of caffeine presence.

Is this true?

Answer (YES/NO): YES